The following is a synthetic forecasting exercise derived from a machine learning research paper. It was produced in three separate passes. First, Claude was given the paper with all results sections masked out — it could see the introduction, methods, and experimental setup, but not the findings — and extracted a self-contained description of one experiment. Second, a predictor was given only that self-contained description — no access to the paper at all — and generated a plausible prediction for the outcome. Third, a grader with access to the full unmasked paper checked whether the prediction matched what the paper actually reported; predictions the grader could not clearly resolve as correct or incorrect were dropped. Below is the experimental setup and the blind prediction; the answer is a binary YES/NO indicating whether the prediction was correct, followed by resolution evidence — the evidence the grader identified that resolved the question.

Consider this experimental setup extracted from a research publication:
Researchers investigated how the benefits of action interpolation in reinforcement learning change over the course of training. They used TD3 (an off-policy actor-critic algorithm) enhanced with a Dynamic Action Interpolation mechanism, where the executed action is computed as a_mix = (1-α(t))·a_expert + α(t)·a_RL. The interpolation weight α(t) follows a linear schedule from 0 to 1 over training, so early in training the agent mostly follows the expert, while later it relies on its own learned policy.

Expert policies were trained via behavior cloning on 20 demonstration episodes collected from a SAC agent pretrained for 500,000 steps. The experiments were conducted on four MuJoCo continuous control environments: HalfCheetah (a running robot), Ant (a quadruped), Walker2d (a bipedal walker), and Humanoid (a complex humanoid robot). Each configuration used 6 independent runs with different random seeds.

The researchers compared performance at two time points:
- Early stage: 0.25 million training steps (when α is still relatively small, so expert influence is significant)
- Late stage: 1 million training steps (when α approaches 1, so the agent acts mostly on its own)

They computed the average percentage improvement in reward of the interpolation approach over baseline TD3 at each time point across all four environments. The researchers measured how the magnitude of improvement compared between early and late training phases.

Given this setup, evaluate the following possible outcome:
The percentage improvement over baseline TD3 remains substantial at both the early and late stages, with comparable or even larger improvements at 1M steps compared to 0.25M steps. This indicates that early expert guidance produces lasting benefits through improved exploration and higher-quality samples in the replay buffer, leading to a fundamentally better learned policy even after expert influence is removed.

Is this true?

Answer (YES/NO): NO